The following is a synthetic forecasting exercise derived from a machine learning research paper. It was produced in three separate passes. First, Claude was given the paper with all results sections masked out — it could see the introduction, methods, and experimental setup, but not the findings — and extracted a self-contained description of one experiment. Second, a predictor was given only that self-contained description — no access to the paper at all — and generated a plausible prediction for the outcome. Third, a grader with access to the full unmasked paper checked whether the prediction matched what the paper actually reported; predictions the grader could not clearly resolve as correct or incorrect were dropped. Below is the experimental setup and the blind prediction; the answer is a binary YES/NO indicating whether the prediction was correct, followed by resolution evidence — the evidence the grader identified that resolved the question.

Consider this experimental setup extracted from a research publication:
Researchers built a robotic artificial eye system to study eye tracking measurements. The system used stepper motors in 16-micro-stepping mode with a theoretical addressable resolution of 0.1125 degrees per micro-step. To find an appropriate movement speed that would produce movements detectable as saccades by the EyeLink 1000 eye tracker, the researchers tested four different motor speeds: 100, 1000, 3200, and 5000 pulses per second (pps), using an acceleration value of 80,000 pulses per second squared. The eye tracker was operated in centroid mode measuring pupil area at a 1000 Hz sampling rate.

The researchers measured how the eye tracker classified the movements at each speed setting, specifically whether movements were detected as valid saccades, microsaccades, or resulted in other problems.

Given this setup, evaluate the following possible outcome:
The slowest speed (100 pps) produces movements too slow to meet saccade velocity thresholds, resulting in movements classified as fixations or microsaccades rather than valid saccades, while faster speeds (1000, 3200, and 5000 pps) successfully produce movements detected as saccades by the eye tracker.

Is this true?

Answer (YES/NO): NO